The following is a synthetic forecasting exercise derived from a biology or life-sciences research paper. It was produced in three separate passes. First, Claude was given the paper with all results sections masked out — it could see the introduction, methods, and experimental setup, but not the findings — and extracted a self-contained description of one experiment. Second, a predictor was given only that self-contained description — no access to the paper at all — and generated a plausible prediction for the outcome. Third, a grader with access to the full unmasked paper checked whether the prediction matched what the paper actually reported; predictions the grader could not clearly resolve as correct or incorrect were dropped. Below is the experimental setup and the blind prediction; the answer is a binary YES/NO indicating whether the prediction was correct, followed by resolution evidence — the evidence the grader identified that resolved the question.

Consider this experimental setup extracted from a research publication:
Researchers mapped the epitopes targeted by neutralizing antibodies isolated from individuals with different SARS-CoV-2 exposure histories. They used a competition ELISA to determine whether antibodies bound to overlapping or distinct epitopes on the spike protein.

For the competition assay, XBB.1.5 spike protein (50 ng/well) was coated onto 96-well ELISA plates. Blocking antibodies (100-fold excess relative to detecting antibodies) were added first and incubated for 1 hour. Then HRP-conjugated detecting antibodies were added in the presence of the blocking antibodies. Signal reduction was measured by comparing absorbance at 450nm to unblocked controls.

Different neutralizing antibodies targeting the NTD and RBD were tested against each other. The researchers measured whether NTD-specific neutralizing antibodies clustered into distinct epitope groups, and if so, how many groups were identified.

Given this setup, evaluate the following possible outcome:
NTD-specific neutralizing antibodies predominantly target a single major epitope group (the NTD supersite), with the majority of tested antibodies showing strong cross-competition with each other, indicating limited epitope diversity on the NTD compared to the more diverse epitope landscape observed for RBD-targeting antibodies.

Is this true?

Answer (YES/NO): YES